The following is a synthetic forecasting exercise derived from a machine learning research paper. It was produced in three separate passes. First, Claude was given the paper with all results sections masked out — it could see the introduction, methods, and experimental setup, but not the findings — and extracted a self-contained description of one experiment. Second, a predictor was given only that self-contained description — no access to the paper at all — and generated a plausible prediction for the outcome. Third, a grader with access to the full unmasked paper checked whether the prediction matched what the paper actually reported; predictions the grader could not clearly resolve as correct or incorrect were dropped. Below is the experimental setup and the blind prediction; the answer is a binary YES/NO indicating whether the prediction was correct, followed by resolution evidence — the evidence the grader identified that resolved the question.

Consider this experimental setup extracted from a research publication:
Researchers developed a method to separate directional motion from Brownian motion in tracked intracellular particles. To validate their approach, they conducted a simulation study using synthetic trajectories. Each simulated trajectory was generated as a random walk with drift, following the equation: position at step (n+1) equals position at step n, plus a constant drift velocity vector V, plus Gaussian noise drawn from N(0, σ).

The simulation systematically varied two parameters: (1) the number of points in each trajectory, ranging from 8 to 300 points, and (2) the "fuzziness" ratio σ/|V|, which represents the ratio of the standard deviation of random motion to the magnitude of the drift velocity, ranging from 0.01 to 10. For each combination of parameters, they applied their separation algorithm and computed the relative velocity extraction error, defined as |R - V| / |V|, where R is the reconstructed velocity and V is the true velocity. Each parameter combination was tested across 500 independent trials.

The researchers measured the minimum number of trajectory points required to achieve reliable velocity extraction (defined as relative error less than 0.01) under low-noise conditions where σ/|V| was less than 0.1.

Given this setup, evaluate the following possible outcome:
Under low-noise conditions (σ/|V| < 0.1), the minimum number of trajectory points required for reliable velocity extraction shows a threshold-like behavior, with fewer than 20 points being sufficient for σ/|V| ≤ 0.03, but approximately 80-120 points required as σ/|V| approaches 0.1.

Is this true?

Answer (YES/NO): NO